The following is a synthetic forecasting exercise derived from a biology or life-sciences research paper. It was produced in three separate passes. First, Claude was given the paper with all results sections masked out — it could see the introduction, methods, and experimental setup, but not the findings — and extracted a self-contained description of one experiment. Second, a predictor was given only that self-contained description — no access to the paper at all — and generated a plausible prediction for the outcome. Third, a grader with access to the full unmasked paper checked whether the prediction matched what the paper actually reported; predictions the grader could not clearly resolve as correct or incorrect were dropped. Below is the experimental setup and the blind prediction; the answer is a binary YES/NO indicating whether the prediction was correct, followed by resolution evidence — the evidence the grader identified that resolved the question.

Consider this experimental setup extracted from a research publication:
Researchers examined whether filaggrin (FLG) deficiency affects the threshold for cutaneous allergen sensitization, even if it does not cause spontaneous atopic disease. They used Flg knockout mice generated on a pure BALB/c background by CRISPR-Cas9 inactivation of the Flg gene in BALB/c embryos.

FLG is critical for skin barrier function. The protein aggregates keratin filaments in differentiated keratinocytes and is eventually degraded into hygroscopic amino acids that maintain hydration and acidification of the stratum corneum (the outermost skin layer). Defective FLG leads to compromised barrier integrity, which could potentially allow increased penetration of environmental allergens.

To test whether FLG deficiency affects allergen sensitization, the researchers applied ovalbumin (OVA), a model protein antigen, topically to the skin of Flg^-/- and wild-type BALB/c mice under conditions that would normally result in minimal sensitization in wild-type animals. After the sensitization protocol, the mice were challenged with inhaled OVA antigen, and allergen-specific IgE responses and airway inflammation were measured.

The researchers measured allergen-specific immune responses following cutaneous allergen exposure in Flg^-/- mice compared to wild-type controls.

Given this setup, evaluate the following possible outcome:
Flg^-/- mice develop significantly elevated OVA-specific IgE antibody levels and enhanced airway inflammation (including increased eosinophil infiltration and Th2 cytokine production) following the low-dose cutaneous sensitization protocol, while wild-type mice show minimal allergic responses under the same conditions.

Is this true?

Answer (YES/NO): NO